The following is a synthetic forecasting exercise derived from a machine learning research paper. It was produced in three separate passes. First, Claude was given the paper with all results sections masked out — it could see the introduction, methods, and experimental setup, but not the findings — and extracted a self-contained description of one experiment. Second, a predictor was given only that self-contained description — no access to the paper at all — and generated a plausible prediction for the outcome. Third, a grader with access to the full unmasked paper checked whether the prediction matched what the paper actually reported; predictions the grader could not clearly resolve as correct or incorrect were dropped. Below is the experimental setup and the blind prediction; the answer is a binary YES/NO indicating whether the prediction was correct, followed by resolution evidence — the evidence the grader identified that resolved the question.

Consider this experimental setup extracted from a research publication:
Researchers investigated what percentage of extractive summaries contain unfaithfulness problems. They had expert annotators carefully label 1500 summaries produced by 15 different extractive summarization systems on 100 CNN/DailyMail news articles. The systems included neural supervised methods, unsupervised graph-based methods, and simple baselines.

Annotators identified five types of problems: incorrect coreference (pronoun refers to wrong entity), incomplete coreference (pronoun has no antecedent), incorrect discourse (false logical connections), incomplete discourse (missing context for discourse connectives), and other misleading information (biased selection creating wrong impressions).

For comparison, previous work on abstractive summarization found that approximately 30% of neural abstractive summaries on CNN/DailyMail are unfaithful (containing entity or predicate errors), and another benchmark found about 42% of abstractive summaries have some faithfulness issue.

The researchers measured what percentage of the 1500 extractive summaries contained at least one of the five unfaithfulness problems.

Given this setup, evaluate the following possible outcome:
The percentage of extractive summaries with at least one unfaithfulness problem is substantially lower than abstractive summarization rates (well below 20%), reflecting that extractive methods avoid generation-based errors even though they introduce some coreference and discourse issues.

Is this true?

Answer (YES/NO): NO